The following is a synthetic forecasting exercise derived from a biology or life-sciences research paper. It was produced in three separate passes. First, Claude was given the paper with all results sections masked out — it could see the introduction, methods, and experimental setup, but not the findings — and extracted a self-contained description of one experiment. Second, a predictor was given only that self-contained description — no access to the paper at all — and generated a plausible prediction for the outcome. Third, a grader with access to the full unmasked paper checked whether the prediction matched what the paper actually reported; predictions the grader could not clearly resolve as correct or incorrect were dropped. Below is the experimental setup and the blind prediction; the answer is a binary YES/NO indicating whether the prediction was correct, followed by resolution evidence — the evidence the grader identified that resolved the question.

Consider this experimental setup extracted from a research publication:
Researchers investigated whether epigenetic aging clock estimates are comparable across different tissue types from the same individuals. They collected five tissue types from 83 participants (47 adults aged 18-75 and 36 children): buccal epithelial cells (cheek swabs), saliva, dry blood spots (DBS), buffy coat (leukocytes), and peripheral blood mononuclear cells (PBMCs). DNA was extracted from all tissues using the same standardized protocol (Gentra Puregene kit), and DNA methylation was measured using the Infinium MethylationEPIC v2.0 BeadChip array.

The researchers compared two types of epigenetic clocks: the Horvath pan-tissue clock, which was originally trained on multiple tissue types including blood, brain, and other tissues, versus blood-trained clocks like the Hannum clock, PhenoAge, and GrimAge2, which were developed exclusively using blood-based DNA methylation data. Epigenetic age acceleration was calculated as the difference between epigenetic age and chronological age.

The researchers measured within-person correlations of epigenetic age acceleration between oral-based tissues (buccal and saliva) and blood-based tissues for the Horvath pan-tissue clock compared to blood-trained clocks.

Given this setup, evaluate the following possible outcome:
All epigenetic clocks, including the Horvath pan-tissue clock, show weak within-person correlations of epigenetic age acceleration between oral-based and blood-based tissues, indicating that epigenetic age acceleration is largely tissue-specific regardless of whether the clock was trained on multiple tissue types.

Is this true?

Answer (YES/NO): YES